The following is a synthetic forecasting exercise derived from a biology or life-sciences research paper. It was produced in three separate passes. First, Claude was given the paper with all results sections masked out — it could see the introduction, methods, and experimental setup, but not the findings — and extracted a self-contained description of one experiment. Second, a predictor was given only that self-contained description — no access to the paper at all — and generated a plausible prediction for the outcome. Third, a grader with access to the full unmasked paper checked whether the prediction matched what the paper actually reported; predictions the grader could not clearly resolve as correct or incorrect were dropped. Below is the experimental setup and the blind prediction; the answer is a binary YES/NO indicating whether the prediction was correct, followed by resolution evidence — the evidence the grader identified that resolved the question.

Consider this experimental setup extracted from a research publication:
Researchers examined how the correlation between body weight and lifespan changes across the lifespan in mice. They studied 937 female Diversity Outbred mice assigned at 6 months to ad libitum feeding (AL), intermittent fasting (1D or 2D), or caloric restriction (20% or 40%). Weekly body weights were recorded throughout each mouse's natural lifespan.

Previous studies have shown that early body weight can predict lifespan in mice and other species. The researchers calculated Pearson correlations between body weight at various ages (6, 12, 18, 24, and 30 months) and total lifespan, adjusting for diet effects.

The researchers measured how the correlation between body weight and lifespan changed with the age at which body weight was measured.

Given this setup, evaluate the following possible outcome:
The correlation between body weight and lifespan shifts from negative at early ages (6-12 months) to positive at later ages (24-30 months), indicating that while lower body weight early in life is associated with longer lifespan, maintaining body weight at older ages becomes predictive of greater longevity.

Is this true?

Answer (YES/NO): YES